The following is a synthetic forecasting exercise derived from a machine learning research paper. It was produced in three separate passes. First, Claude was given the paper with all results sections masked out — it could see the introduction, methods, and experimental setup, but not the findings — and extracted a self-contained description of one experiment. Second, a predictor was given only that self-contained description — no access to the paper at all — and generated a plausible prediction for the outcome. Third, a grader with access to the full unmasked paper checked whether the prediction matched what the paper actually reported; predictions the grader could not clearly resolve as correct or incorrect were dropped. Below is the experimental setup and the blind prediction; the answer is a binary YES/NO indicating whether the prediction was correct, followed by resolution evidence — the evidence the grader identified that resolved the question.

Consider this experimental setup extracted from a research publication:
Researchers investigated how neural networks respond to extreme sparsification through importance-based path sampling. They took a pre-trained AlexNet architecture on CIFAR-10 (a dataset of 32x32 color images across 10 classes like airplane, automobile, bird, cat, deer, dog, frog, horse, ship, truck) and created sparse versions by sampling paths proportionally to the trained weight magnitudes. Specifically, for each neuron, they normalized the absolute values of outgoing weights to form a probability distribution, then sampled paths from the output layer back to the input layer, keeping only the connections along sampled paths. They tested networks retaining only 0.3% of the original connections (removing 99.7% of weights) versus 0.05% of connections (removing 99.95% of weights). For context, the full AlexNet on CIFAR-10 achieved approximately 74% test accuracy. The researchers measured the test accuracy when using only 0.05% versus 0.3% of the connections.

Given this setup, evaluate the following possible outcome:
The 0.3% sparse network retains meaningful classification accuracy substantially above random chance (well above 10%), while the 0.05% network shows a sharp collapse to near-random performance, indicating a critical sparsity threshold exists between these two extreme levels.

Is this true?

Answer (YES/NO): YES